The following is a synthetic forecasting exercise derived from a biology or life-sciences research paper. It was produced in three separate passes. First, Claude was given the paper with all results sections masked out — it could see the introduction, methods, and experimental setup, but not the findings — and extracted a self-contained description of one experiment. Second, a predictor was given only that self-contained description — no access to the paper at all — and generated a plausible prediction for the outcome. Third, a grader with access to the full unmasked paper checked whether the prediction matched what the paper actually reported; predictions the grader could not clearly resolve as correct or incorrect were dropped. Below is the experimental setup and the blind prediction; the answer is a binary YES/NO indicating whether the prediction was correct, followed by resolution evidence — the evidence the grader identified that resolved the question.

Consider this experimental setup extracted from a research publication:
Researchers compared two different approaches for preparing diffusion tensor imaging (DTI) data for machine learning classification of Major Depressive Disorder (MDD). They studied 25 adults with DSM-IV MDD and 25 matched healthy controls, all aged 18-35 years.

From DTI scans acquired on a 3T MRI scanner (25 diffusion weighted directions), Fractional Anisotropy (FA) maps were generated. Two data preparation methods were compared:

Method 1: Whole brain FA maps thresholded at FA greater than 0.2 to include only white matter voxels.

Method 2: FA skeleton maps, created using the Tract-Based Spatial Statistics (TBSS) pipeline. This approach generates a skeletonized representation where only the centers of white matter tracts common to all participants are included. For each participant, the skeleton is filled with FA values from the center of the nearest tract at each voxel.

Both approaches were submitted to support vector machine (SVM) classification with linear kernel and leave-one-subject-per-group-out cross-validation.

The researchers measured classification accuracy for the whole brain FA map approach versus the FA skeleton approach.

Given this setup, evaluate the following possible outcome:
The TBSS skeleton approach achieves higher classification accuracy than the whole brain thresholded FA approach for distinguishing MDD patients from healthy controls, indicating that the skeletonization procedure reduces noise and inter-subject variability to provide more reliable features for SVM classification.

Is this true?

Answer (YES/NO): NO